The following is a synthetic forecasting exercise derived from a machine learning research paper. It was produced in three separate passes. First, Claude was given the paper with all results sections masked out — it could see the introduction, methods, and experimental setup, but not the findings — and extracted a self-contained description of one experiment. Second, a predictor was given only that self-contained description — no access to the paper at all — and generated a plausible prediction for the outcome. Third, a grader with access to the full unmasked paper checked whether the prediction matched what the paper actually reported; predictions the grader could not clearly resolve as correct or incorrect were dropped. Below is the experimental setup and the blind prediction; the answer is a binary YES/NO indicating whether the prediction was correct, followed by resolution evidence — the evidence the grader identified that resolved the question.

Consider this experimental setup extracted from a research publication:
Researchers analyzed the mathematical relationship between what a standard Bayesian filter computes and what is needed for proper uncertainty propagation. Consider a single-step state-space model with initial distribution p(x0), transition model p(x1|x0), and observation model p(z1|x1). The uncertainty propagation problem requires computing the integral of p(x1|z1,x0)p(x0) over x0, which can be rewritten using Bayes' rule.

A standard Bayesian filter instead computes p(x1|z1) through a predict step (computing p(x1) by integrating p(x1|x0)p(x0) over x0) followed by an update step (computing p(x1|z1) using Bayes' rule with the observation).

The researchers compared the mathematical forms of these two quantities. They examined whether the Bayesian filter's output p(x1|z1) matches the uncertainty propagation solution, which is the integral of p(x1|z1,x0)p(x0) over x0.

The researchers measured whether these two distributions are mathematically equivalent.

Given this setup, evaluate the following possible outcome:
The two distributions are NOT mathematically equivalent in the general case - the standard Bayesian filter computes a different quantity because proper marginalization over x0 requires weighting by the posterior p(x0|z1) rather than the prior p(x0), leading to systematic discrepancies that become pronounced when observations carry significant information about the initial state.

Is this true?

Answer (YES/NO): NO